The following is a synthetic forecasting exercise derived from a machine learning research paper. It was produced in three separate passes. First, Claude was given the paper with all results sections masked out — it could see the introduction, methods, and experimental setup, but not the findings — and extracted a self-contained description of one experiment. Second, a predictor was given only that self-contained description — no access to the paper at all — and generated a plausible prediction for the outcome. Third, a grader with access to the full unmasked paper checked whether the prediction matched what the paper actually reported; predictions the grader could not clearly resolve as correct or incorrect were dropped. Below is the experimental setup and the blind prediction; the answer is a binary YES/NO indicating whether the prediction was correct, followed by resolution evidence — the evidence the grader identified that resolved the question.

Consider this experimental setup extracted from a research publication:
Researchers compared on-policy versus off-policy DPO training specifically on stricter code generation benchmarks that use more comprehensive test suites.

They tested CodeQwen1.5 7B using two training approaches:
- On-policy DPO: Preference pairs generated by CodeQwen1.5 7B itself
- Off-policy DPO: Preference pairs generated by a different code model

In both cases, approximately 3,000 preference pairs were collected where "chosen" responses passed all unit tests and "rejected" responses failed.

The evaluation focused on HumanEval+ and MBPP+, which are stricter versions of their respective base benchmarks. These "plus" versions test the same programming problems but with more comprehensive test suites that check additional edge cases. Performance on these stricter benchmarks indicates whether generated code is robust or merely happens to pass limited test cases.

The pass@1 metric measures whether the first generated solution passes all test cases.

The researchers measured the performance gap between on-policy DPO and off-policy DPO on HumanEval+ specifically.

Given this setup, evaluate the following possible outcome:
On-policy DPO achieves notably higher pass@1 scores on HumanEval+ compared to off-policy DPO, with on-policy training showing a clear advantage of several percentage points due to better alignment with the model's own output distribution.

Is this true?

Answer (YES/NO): YES